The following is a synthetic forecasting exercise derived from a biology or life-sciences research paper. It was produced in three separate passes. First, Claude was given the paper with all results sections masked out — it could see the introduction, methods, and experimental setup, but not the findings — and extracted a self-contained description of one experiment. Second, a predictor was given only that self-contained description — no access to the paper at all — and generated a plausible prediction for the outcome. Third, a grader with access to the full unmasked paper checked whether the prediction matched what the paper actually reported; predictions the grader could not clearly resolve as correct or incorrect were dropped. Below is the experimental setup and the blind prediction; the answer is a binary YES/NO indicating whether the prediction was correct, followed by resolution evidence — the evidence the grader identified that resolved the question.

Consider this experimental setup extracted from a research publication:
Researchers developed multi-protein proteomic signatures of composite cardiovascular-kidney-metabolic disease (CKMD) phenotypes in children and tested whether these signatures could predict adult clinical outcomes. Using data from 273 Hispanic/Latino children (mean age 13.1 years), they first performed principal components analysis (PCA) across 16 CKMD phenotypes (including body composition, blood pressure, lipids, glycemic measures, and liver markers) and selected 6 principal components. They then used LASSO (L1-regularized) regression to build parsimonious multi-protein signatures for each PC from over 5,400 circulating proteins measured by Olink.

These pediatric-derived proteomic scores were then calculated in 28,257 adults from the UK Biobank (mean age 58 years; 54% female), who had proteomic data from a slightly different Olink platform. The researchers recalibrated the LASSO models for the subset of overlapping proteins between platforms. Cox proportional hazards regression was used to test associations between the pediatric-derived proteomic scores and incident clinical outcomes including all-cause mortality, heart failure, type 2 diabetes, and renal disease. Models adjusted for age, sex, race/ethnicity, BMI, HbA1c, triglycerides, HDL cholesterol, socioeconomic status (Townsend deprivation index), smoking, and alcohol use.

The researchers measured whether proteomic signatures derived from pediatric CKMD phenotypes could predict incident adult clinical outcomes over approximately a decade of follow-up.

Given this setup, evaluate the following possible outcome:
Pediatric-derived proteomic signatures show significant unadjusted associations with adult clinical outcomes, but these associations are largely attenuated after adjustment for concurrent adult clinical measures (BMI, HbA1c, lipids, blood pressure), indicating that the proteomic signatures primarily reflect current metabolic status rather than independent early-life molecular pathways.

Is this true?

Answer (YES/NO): NO